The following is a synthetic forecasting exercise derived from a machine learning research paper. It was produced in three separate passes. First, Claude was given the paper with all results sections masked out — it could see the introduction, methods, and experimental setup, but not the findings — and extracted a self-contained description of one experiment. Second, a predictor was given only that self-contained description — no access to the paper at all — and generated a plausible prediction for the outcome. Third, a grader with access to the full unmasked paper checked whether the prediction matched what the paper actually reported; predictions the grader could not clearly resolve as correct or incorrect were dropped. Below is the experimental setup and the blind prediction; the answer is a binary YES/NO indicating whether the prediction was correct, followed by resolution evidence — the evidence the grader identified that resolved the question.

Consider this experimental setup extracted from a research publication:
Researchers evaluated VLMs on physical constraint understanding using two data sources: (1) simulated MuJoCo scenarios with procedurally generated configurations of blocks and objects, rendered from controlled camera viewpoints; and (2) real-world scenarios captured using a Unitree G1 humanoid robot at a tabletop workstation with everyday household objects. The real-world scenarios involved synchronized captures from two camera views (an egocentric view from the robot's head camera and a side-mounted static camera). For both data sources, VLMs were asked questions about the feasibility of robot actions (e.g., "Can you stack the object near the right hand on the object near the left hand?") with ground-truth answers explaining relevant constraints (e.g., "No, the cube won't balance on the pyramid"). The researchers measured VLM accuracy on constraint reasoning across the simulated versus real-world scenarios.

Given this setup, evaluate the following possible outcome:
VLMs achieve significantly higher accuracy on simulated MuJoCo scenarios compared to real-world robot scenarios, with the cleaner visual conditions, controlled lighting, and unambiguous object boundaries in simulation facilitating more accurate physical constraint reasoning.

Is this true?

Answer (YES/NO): NO